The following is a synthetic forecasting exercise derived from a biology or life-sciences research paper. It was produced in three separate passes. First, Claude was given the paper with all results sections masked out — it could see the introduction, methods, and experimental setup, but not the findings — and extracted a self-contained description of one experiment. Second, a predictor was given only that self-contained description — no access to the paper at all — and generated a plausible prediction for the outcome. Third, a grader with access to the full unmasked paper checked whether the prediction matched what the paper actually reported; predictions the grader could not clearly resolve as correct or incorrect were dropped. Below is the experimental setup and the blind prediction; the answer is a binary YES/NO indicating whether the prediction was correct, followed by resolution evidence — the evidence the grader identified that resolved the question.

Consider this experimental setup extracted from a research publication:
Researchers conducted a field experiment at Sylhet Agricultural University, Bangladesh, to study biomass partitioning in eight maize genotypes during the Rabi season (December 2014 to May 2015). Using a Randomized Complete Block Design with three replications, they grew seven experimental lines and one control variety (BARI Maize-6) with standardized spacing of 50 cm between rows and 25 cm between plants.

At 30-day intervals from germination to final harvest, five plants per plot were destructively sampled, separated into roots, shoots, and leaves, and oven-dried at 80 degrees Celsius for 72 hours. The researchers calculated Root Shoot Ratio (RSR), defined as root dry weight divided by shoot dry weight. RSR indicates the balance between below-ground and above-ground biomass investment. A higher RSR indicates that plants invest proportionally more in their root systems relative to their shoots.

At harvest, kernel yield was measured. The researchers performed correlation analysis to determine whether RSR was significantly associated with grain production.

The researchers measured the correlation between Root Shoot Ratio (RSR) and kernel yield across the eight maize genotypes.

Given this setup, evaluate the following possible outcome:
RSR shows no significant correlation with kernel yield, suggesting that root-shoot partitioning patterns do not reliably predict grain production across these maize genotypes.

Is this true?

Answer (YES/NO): NO